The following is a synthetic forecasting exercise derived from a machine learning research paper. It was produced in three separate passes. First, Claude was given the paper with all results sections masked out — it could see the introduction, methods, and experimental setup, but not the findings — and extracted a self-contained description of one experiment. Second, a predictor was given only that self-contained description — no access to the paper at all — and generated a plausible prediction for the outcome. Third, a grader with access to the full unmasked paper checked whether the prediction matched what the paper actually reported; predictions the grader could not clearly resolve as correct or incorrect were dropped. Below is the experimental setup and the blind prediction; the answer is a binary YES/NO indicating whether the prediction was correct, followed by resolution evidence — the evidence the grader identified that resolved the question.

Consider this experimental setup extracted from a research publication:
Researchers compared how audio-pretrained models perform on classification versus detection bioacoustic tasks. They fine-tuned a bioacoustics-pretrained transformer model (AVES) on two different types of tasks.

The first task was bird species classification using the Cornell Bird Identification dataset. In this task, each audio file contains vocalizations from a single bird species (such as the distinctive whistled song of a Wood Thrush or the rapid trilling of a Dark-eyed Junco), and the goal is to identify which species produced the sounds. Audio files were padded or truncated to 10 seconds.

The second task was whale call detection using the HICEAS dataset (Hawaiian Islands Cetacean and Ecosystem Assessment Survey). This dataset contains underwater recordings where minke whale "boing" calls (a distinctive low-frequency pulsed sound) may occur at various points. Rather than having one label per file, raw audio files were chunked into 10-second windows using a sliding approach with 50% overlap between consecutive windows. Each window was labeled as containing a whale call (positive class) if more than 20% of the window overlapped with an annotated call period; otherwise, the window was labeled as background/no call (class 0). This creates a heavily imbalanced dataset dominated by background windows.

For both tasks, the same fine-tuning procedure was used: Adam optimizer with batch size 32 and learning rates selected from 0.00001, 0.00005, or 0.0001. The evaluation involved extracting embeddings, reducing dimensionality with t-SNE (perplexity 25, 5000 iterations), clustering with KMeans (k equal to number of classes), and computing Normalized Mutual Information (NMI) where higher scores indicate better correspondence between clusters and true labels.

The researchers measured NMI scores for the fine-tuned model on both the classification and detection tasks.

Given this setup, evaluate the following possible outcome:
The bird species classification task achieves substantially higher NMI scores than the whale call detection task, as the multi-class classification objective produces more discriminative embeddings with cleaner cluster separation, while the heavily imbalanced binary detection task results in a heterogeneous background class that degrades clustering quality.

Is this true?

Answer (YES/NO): YES